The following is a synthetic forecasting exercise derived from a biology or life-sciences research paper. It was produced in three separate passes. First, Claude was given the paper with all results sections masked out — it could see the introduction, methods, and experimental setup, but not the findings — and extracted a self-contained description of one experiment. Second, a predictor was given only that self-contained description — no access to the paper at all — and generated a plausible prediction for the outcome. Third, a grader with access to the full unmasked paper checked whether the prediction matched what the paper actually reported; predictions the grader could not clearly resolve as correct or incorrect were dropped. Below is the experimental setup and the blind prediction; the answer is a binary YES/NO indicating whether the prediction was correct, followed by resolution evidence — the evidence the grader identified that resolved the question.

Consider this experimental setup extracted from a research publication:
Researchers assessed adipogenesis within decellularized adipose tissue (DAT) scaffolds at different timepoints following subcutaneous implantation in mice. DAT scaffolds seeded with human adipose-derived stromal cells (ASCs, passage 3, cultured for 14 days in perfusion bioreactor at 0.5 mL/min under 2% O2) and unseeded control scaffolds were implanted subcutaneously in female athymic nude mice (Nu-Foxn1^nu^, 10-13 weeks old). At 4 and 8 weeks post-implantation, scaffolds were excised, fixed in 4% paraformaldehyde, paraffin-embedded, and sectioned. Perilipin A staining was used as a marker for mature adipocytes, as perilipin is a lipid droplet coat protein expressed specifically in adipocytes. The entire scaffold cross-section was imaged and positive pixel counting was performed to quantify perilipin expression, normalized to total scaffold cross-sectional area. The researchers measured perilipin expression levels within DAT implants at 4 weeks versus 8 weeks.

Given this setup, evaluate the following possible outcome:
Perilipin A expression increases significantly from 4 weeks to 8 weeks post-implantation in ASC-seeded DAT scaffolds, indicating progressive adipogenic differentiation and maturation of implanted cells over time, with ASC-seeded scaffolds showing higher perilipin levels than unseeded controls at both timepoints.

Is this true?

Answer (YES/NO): NO